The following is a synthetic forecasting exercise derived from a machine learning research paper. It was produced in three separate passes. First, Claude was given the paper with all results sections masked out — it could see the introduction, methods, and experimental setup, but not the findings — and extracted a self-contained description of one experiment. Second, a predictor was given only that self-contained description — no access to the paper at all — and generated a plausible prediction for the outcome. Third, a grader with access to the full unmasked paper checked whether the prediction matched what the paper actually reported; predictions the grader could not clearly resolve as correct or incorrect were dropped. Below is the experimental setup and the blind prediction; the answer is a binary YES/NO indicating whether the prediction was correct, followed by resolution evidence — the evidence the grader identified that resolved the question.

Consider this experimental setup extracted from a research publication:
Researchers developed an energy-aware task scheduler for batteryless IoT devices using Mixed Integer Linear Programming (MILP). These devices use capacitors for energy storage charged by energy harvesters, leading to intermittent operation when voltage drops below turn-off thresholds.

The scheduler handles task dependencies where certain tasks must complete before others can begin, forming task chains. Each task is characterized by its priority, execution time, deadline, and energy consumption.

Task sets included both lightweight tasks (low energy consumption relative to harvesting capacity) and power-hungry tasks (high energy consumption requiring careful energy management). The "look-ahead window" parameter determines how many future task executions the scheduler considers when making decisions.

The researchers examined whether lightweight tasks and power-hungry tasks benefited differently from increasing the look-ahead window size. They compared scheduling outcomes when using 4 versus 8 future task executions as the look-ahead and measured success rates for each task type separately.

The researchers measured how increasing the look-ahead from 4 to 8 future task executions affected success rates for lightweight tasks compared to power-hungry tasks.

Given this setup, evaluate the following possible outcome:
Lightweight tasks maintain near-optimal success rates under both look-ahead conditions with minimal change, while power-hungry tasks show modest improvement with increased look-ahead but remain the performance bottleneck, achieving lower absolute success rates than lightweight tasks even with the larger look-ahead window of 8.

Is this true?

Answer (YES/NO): NO